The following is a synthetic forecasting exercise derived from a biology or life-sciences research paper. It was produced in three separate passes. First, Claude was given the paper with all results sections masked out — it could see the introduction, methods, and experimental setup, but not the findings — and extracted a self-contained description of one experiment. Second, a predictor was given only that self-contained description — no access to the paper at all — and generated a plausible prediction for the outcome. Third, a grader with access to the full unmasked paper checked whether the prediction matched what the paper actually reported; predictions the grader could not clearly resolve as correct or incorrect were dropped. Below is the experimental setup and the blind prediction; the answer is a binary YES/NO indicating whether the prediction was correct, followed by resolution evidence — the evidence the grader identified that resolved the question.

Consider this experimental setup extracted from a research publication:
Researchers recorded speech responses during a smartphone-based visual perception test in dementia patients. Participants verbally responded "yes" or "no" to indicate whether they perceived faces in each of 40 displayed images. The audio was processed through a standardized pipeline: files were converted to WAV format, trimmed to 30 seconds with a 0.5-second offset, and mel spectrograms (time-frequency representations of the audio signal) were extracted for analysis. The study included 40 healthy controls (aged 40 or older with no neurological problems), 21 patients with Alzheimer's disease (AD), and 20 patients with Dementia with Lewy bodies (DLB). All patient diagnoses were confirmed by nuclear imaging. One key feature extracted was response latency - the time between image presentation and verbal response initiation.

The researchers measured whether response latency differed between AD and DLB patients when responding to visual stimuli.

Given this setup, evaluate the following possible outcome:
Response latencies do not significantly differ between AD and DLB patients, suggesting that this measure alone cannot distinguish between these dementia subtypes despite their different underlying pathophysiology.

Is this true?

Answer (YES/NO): YES